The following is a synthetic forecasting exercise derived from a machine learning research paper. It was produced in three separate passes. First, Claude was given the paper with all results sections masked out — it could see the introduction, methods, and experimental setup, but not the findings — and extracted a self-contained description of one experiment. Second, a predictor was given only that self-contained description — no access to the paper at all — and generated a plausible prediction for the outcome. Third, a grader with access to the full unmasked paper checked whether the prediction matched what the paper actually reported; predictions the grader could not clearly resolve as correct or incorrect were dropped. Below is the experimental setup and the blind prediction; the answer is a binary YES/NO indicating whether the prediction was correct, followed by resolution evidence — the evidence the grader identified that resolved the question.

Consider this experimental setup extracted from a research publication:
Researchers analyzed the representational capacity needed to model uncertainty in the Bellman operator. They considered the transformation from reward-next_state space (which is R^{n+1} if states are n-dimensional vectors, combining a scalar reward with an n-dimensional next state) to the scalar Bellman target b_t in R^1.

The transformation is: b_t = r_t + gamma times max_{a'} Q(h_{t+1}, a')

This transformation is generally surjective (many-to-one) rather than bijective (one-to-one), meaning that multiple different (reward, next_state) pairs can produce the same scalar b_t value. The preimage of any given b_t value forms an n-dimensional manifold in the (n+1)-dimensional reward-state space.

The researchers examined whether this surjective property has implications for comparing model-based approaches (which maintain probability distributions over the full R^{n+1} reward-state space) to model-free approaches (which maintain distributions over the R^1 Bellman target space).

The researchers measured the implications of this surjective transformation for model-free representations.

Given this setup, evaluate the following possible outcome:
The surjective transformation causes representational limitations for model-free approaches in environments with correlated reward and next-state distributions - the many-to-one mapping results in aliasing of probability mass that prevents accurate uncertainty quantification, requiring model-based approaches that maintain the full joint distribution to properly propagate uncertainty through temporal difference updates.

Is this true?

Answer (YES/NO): NO